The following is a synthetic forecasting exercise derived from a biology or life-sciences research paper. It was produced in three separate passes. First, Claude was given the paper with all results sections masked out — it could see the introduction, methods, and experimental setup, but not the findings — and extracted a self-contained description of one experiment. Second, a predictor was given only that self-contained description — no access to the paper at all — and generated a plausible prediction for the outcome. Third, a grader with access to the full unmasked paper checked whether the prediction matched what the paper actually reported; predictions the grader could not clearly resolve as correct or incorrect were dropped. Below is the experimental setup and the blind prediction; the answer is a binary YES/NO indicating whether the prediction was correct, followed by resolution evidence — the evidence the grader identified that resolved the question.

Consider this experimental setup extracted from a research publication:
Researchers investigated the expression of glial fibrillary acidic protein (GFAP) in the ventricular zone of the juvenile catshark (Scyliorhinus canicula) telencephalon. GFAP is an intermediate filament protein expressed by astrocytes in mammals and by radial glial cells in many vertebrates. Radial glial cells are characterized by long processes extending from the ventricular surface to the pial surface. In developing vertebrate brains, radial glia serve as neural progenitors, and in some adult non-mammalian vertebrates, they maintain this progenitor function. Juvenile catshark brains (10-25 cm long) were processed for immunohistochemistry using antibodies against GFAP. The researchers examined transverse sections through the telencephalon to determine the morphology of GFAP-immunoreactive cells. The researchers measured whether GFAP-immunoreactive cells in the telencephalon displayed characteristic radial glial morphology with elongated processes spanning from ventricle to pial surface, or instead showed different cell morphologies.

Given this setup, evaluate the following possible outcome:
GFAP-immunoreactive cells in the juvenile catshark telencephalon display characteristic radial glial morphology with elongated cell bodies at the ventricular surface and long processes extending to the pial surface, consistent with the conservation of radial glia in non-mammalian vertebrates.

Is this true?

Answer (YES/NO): YES